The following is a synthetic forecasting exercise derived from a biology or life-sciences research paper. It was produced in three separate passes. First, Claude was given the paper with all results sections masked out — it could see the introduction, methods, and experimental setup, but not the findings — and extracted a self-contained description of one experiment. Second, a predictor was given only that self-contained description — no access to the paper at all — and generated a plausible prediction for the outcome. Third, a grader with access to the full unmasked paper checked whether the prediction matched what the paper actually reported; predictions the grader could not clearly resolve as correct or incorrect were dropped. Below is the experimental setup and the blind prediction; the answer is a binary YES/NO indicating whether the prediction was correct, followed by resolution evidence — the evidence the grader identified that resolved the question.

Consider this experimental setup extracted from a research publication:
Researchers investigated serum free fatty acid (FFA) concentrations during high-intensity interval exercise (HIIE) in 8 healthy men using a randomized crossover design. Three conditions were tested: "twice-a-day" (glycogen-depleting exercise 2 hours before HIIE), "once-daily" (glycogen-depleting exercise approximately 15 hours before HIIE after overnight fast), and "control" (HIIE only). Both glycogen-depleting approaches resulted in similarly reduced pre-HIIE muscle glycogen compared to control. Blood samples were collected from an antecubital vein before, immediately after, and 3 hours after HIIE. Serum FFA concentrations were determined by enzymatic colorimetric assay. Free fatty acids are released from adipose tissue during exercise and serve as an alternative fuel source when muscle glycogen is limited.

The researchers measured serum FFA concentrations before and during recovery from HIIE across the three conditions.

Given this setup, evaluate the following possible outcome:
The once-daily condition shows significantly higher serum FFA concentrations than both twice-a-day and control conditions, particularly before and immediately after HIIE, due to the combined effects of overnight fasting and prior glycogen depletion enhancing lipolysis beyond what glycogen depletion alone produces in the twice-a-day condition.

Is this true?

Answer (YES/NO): NO